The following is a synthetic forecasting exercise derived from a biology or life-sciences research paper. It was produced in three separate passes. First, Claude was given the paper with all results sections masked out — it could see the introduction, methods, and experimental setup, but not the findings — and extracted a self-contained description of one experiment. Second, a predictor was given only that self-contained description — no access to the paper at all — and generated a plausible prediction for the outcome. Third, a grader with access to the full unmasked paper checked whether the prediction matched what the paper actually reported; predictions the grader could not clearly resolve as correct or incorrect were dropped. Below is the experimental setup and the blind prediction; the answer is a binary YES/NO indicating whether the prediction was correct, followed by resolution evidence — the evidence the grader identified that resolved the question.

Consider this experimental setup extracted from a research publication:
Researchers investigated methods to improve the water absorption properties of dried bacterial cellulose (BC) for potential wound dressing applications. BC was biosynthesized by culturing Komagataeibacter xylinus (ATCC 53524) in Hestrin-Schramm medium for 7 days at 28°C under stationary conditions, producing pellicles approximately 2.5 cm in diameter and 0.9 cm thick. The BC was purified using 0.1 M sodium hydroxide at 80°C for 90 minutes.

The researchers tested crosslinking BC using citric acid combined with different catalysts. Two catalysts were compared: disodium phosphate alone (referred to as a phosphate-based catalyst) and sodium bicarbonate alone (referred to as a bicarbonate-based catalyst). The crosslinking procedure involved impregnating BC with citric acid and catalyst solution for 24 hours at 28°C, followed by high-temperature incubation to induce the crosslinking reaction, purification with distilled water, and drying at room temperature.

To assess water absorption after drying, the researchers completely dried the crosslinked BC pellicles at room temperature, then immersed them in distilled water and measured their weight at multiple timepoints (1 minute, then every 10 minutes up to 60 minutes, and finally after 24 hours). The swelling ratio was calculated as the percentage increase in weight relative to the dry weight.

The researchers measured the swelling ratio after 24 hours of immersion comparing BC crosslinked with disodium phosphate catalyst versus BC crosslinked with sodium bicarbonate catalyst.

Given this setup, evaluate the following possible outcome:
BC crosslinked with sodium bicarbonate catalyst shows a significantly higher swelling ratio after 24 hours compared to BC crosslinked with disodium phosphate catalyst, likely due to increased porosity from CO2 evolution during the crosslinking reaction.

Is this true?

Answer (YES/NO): NO